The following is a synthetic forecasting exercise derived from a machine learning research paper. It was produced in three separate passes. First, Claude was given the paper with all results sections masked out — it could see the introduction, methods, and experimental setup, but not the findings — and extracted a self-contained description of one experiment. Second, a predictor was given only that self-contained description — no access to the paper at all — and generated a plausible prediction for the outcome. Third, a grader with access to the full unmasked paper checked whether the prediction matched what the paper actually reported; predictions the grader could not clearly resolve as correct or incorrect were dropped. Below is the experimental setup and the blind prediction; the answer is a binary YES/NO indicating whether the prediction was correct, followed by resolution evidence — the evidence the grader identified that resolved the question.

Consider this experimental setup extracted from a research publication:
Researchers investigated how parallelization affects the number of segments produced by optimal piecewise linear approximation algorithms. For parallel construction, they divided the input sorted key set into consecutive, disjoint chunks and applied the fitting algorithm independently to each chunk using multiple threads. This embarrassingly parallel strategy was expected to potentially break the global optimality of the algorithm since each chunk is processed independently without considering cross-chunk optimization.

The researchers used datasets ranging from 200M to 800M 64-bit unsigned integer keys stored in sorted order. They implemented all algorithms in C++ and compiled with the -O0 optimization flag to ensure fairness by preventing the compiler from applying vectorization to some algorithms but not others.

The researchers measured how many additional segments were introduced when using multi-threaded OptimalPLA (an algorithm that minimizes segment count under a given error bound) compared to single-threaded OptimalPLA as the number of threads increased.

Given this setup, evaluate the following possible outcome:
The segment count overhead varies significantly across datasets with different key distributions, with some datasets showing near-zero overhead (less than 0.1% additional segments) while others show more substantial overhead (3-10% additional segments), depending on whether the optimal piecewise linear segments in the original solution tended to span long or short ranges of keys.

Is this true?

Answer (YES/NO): NO